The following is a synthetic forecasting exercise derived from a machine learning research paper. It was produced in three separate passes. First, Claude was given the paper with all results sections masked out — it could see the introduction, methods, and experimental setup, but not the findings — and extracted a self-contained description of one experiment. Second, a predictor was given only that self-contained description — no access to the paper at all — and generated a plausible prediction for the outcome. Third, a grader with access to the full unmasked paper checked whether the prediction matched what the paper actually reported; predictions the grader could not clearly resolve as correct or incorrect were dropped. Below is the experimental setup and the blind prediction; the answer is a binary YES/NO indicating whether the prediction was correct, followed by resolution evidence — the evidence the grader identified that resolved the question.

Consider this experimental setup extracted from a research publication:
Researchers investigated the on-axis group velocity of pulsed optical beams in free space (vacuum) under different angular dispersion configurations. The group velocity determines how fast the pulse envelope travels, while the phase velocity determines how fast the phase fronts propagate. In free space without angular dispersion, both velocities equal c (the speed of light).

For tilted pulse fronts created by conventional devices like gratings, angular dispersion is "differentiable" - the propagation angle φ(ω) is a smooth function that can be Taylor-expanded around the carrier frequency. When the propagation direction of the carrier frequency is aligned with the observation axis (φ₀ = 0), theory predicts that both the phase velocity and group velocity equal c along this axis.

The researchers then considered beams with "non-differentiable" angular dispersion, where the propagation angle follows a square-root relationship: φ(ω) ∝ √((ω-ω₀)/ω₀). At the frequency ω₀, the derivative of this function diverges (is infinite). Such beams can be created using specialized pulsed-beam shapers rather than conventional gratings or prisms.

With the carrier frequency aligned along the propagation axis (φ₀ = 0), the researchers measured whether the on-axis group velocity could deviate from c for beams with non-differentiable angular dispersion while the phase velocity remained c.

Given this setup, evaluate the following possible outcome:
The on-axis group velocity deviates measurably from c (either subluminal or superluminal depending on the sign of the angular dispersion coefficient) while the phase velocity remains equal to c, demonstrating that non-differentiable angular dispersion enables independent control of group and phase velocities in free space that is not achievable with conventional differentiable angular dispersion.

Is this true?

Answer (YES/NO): YES